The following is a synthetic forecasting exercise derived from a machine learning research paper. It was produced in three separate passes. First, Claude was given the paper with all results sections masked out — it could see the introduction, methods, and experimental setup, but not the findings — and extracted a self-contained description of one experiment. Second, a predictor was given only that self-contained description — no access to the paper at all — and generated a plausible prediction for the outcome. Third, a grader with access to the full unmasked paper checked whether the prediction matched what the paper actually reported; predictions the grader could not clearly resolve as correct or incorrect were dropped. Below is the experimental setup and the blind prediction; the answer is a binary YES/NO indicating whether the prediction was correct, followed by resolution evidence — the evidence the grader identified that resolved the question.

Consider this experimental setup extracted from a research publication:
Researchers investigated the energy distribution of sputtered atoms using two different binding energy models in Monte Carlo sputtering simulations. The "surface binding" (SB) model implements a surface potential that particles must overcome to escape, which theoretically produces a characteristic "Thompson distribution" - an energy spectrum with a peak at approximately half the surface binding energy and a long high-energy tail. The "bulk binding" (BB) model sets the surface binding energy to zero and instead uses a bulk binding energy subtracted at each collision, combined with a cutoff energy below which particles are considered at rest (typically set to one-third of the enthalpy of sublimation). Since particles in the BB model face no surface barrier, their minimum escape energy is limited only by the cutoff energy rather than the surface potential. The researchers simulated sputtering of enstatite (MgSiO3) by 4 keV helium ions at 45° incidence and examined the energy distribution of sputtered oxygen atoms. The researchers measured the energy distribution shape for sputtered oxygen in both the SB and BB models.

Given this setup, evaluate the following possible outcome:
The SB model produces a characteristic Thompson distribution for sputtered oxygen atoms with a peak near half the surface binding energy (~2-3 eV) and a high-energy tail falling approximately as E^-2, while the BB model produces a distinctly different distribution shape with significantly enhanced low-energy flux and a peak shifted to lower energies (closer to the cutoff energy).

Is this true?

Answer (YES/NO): NO